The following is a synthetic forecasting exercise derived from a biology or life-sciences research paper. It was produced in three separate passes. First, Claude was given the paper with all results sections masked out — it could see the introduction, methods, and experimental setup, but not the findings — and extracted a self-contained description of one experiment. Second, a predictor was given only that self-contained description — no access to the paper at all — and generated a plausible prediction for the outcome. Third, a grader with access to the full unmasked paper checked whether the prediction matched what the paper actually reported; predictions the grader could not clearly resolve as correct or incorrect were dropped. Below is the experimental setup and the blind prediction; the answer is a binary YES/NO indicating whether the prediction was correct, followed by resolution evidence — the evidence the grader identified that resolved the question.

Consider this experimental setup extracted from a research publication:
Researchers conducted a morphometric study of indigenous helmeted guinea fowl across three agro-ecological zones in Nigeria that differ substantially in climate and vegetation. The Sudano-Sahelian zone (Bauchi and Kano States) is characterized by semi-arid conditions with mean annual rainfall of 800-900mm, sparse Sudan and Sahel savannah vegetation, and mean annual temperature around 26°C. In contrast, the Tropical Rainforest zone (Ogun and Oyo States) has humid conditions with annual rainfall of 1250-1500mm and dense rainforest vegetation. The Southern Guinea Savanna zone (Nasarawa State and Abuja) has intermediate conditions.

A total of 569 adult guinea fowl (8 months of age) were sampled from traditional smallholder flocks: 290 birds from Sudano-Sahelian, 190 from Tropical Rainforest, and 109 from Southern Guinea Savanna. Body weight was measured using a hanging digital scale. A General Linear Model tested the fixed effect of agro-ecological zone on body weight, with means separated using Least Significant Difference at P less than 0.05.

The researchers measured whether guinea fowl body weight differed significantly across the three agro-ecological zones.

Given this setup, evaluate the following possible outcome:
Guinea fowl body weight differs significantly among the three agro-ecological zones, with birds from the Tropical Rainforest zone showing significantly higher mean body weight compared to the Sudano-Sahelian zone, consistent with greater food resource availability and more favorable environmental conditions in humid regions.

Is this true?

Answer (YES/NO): NO